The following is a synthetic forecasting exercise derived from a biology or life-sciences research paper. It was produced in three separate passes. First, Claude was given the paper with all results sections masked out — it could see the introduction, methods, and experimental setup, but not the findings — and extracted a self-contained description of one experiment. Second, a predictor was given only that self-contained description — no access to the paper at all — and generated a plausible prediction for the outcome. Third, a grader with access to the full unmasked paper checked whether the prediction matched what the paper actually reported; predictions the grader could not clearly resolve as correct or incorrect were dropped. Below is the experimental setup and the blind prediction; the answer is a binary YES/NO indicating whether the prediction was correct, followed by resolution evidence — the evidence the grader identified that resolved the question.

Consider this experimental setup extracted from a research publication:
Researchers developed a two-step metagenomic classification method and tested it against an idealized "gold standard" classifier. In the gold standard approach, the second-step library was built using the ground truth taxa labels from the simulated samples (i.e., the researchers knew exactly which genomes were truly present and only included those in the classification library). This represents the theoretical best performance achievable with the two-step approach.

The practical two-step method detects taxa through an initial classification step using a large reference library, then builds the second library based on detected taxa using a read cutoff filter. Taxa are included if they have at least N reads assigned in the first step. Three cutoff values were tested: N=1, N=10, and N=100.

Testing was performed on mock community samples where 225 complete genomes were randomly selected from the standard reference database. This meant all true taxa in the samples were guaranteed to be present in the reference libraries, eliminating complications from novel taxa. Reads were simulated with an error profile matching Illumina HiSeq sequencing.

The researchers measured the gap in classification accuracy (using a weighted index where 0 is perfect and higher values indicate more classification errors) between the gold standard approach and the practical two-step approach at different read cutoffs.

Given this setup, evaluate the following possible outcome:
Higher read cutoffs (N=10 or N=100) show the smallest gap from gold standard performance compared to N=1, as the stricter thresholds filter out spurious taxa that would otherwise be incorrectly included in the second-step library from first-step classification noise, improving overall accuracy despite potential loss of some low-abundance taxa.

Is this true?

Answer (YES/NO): YES